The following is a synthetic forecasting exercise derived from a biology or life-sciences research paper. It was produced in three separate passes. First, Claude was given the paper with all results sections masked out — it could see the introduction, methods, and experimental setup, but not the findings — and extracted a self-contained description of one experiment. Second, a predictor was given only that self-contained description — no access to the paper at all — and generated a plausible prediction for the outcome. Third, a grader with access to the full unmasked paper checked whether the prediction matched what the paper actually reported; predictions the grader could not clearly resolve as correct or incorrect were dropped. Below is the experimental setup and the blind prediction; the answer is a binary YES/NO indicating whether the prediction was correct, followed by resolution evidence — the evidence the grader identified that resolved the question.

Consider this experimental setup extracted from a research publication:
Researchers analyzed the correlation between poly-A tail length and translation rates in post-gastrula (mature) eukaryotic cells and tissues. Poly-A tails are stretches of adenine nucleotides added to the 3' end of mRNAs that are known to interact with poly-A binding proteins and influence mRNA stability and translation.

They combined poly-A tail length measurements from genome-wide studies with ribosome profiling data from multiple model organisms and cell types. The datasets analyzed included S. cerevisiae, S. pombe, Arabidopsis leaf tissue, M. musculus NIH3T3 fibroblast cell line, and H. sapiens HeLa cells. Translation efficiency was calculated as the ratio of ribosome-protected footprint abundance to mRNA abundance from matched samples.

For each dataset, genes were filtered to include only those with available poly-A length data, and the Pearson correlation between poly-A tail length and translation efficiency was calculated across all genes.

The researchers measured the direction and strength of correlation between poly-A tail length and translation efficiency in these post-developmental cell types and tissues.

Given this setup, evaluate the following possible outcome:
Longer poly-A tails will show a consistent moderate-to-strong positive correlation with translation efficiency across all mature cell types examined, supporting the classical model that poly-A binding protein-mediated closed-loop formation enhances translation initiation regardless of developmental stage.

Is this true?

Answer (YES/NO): NO